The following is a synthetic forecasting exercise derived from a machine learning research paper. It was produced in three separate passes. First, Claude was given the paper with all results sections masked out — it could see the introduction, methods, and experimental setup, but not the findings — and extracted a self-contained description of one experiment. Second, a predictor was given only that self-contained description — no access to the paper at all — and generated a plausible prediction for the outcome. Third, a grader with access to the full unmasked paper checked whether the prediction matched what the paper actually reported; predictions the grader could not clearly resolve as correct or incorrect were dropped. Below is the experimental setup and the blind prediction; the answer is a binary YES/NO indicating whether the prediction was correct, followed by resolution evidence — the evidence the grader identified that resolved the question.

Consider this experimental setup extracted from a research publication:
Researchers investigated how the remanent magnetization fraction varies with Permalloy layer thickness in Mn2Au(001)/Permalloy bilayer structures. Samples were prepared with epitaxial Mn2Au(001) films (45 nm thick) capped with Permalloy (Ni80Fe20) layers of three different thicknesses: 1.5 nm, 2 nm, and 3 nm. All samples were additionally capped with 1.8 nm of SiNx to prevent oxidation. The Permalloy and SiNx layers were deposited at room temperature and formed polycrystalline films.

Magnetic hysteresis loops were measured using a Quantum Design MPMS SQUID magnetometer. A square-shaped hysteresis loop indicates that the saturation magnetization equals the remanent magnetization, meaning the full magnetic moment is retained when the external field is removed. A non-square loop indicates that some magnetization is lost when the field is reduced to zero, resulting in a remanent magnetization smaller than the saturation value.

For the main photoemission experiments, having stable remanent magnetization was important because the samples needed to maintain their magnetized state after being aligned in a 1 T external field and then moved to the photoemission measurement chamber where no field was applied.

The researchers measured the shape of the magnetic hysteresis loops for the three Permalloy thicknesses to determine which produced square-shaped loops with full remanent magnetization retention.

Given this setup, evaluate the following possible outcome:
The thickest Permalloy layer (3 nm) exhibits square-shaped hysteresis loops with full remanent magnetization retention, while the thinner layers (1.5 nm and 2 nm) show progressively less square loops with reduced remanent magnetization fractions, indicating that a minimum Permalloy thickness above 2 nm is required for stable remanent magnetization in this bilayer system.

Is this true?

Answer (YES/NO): NO